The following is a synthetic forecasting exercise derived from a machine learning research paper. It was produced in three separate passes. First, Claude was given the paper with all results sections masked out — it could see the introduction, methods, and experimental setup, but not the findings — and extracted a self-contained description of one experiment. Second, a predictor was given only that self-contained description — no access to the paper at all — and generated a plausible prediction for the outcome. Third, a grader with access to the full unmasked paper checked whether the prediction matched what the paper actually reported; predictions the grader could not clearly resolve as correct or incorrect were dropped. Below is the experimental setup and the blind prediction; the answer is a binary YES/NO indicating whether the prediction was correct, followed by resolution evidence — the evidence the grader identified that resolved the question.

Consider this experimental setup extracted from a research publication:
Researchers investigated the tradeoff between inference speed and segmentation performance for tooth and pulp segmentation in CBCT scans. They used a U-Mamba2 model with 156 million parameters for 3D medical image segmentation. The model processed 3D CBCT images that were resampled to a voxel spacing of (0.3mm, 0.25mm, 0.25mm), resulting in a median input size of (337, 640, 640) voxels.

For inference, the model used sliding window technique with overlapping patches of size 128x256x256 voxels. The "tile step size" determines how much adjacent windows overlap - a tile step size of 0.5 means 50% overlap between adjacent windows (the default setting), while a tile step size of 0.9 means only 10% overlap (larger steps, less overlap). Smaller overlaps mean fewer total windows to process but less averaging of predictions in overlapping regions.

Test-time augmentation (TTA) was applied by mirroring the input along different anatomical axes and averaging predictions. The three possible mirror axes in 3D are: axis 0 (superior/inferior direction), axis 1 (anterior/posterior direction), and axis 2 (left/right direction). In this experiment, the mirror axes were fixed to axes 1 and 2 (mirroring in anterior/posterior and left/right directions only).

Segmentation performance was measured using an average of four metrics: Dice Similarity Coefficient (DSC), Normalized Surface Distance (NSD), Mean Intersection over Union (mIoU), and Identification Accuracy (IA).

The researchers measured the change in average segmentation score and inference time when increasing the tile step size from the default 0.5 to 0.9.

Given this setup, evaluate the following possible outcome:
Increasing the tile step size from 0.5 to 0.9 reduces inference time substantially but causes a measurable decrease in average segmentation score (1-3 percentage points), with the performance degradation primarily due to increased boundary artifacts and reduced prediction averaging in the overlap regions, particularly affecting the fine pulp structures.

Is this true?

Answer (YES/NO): NO